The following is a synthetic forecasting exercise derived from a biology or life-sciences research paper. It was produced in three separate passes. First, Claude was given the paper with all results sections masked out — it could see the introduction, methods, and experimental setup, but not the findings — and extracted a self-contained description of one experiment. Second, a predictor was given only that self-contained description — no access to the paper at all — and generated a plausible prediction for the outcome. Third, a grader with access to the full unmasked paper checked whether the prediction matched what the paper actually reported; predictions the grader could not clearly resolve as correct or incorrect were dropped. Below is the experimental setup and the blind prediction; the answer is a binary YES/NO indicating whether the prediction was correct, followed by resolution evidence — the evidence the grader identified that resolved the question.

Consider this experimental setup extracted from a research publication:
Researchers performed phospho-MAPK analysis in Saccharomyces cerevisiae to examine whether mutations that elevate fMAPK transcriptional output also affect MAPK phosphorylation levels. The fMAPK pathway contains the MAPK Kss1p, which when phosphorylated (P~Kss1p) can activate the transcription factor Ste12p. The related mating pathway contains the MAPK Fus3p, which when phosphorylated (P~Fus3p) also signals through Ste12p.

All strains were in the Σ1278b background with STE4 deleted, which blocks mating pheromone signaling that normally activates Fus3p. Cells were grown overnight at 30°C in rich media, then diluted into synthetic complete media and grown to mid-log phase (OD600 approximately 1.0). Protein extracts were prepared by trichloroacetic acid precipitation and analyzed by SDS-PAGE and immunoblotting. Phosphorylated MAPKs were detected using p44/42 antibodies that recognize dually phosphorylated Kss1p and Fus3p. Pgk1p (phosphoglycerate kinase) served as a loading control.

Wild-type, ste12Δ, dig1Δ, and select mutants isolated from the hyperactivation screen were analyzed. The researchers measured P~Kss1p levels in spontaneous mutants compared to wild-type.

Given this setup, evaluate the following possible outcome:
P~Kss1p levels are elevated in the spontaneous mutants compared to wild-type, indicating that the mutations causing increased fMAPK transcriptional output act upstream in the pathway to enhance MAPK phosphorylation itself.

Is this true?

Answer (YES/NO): NO